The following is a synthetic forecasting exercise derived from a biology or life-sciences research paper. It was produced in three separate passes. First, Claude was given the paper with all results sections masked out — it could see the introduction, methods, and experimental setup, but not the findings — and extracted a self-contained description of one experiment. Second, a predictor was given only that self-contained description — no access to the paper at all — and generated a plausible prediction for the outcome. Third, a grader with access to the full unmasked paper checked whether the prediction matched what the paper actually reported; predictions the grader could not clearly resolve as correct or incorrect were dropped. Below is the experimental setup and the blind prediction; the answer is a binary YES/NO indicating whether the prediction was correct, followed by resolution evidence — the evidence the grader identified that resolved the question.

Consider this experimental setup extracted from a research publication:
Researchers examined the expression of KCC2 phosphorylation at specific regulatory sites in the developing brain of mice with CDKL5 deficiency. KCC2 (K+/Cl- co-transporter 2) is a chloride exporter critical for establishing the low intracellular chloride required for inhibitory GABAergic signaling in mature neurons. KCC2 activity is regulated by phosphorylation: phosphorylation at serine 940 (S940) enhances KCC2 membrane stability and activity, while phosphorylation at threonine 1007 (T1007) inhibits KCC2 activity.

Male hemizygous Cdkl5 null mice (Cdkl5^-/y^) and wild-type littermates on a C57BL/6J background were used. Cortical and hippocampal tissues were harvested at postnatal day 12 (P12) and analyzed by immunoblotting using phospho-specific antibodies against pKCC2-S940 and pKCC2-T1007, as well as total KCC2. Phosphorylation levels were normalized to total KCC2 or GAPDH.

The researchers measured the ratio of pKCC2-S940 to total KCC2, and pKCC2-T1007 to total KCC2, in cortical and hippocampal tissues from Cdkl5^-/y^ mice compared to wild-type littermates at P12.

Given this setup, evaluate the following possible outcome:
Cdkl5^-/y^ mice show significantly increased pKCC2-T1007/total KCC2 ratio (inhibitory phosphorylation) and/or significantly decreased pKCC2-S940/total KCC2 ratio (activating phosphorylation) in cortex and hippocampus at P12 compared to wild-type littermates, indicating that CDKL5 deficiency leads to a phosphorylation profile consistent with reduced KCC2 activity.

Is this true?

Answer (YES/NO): YES